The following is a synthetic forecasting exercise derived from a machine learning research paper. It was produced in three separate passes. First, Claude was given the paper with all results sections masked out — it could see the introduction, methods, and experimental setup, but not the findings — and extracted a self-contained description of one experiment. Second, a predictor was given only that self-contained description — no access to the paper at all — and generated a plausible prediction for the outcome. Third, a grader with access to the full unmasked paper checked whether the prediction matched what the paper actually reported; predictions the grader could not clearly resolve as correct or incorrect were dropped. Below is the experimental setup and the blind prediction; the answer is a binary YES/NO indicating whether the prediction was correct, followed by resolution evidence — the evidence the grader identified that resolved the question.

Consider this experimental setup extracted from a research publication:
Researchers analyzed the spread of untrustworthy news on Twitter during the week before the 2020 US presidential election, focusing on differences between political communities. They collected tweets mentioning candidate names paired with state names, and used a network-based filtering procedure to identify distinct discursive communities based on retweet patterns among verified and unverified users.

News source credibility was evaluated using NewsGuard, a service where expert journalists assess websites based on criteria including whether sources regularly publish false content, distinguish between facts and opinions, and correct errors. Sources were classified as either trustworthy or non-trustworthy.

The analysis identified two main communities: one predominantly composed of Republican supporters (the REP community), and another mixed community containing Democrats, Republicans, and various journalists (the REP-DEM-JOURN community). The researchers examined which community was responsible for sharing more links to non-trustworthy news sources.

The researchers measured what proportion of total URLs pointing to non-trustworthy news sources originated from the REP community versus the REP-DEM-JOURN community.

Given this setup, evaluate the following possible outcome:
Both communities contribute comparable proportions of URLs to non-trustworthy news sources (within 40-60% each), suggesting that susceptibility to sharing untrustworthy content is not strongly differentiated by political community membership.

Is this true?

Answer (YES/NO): NO